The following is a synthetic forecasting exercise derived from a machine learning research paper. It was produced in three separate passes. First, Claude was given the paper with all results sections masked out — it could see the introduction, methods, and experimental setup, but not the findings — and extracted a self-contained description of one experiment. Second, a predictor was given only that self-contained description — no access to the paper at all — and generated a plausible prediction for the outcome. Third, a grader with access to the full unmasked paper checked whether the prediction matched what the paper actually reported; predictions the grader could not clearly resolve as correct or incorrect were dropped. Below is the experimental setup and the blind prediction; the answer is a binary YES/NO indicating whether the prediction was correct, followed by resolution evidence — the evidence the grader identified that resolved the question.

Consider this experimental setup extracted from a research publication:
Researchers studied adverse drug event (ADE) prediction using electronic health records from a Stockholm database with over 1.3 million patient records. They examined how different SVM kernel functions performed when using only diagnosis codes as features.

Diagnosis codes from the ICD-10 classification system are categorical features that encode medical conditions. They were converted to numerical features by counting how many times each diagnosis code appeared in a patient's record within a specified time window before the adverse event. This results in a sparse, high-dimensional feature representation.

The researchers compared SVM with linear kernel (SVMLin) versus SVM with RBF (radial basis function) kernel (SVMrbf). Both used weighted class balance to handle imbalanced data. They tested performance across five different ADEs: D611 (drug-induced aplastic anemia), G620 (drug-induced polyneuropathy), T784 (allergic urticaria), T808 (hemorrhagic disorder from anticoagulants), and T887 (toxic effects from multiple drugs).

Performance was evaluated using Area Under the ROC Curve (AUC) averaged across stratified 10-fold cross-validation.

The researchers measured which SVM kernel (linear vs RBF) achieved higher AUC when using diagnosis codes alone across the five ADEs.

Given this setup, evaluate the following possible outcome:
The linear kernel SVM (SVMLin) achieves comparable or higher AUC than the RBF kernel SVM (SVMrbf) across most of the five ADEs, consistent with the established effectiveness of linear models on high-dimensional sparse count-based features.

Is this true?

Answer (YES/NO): NO